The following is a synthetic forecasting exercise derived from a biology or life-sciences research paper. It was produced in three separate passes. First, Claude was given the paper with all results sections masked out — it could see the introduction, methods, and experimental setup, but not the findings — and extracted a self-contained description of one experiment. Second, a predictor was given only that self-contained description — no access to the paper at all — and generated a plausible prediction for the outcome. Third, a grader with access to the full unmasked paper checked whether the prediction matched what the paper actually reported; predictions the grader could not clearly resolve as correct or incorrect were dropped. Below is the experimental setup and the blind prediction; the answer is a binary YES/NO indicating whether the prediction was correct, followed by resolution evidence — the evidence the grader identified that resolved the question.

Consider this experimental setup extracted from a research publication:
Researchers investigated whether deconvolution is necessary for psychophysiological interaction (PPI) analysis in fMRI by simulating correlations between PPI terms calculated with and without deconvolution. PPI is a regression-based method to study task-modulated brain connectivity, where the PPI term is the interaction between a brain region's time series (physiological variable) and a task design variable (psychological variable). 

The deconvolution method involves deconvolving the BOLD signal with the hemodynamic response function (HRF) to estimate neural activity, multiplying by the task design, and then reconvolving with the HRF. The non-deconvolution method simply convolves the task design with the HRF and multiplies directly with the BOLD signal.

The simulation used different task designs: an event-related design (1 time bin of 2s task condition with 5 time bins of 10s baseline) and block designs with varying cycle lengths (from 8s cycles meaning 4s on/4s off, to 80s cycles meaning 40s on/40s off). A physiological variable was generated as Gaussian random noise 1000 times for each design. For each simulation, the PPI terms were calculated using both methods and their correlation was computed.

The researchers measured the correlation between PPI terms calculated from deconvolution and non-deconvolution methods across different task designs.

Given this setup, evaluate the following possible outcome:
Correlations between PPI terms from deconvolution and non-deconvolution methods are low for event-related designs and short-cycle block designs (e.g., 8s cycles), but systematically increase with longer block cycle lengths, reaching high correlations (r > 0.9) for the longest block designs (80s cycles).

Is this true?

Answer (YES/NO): YES